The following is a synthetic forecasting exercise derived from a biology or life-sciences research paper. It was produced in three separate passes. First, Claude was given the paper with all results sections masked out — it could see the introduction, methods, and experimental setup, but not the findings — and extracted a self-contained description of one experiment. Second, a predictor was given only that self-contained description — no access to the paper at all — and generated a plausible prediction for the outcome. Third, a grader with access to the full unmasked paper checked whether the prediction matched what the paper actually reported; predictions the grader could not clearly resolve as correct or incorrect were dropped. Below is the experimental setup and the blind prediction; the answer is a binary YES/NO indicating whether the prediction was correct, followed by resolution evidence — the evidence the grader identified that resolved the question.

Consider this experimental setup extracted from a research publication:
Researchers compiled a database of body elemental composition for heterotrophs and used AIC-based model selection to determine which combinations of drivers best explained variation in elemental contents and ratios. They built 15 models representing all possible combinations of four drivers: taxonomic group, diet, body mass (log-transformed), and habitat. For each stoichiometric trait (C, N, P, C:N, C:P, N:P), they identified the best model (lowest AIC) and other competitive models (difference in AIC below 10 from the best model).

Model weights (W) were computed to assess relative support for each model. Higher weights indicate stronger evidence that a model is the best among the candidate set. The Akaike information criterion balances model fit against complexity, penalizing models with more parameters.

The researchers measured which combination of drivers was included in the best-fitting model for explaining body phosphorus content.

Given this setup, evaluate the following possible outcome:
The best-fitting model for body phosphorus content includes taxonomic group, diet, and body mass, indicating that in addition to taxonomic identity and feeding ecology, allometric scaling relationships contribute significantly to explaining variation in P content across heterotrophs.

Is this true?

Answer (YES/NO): NO